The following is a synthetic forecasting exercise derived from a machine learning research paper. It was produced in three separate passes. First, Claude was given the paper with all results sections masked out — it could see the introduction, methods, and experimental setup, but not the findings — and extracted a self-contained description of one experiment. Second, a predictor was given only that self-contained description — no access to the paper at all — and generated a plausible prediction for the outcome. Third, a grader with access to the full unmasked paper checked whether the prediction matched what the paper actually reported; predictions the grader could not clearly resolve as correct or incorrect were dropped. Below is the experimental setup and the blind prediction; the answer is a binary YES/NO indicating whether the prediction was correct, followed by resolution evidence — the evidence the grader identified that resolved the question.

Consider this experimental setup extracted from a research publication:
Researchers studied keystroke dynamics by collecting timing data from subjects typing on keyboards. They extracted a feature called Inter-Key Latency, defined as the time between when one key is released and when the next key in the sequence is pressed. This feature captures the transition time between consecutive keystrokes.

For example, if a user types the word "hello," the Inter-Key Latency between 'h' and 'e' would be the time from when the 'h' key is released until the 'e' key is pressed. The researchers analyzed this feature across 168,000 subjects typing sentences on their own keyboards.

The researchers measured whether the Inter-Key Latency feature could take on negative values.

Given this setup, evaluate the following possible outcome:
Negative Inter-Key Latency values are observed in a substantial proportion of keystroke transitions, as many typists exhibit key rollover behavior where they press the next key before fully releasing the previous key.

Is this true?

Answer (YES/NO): YES